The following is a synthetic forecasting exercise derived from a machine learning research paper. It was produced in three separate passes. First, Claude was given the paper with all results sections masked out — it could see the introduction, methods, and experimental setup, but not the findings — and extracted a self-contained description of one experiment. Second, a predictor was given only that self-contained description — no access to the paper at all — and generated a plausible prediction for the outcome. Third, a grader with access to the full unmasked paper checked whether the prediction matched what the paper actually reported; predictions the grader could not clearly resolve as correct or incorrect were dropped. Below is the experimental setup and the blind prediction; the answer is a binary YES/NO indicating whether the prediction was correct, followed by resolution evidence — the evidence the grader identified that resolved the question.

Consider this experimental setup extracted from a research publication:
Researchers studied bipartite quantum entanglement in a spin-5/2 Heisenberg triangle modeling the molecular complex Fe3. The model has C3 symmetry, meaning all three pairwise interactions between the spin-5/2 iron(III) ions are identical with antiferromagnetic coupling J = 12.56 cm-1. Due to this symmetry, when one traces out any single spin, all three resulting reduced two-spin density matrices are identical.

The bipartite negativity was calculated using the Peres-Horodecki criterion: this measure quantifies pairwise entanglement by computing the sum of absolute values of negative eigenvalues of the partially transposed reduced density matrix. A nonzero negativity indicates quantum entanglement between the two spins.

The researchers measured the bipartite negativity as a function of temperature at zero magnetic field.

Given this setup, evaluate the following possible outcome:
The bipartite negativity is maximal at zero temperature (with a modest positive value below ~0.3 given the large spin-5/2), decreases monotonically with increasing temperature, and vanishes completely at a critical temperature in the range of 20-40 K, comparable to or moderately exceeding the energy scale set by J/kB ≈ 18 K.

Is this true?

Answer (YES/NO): YES